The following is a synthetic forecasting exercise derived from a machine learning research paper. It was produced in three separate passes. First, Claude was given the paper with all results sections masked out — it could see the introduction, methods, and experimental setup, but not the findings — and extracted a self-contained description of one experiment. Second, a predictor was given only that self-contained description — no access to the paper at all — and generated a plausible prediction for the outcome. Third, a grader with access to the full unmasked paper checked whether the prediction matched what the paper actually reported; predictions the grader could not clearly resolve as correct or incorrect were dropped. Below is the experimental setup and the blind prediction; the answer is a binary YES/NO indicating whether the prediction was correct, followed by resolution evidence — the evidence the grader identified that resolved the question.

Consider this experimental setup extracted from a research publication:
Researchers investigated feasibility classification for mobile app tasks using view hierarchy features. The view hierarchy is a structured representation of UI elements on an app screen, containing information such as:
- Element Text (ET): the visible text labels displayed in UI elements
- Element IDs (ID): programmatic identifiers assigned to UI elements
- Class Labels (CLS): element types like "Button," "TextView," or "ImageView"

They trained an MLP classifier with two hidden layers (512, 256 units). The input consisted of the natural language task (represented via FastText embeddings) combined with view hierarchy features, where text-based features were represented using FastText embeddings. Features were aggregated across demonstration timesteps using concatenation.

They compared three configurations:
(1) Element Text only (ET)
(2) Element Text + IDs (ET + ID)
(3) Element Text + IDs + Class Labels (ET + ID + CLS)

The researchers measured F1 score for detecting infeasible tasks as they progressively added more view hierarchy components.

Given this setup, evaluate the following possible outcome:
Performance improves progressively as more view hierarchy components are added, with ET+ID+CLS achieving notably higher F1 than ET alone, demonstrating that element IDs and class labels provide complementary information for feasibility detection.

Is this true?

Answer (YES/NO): NO